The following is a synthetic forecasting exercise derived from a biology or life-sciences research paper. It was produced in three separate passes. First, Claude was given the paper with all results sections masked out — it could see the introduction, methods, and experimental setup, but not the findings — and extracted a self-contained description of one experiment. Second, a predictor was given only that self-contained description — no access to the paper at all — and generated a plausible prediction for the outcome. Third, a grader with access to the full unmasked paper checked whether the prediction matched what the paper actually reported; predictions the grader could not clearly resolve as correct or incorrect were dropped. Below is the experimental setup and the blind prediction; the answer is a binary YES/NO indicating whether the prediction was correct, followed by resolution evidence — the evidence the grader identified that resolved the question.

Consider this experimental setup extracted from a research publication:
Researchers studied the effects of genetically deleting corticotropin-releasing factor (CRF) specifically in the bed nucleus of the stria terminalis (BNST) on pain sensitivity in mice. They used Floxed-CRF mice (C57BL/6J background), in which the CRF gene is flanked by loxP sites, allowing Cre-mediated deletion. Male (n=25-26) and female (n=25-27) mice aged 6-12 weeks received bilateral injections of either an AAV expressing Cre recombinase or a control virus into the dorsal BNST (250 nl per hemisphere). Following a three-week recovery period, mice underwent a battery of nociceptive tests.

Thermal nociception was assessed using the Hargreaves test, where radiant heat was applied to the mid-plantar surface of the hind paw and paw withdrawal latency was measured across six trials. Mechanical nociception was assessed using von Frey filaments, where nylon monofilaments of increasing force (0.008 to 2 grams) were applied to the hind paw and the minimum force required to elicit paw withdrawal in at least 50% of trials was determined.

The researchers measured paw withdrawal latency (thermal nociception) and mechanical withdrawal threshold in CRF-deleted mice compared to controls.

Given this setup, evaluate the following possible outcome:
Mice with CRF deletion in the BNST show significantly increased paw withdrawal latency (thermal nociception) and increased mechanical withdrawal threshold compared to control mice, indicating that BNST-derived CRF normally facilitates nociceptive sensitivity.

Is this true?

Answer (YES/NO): YES